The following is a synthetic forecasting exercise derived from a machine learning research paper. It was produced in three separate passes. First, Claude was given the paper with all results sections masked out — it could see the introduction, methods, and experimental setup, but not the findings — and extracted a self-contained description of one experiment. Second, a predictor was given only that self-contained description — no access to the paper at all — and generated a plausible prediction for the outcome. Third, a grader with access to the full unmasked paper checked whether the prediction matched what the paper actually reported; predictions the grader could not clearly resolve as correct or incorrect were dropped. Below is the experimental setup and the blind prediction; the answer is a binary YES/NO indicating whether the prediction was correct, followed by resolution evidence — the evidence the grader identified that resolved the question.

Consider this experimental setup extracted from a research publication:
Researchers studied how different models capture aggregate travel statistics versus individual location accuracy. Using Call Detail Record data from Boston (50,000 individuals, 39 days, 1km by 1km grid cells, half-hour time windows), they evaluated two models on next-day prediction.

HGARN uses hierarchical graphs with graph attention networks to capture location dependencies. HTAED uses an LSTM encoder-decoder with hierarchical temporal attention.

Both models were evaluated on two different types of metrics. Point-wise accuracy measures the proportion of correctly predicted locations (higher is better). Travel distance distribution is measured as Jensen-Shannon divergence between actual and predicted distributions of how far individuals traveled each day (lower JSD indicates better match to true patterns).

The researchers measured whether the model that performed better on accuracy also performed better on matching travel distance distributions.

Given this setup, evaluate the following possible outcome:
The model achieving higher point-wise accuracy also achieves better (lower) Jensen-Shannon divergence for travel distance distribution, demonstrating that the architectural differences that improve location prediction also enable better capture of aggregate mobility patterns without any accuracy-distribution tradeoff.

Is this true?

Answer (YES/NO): YES